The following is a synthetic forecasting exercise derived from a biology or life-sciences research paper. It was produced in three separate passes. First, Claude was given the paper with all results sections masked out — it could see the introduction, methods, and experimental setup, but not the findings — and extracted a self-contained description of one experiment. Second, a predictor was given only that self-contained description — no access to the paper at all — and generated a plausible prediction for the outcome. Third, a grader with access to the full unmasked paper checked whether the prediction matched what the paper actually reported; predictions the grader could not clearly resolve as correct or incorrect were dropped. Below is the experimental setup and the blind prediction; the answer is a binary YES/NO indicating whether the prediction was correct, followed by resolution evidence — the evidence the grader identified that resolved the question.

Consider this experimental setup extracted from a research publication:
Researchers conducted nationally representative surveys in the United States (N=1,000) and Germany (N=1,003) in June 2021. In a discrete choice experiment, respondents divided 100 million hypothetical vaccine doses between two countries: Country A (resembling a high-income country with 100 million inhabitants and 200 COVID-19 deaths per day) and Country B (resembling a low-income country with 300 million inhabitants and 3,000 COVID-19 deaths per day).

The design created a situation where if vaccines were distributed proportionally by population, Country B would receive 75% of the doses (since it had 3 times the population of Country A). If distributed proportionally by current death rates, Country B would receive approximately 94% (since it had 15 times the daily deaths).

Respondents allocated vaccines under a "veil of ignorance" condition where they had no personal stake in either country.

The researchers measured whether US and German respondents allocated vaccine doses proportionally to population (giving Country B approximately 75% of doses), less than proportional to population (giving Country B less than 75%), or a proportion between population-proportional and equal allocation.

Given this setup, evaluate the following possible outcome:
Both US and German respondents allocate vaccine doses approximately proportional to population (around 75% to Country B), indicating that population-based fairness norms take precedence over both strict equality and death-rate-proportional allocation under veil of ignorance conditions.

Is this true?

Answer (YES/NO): NO